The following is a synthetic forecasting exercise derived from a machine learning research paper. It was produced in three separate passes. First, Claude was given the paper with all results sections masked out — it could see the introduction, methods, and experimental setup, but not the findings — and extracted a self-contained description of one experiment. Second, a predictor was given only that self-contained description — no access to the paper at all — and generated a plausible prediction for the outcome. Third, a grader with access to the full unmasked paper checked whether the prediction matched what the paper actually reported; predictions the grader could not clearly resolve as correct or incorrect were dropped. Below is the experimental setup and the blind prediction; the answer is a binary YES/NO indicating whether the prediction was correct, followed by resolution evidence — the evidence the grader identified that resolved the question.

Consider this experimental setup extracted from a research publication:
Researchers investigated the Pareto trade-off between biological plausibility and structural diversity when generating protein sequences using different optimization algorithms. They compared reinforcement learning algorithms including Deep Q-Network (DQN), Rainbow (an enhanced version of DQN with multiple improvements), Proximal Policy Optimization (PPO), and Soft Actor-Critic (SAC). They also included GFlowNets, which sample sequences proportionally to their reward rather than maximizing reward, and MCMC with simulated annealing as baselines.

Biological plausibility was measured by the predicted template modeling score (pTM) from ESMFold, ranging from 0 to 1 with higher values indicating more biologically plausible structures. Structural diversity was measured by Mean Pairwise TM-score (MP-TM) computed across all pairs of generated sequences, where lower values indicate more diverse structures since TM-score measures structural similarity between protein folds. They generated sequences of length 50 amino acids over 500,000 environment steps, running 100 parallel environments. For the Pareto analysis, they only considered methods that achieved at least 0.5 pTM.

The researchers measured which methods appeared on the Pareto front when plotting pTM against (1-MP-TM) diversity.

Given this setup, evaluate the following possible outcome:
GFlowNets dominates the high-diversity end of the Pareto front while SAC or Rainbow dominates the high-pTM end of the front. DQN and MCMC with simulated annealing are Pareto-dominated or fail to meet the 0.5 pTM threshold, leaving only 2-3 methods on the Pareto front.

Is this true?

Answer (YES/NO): NO